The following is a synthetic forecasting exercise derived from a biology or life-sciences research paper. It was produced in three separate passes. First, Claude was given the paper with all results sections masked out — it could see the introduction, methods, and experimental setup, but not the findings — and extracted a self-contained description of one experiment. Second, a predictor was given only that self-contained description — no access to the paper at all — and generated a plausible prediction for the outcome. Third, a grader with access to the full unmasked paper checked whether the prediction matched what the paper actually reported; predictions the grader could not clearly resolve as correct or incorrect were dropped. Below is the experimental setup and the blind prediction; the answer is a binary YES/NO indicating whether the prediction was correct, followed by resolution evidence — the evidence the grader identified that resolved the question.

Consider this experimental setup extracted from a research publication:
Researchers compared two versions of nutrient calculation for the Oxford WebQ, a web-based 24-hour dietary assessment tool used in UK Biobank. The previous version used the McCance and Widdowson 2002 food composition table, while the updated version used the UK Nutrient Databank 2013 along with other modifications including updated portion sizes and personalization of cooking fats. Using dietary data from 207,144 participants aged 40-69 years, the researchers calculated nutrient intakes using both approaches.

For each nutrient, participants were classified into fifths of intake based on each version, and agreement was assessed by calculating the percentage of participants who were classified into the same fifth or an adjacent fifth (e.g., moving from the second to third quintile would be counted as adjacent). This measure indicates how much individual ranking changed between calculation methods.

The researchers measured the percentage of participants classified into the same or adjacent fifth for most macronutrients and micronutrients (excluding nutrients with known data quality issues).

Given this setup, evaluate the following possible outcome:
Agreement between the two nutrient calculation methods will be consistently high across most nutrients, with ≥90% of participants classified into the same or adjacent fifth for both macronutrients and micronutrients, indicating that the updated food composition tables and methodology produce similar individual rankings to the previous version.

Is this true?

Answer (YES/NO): NO